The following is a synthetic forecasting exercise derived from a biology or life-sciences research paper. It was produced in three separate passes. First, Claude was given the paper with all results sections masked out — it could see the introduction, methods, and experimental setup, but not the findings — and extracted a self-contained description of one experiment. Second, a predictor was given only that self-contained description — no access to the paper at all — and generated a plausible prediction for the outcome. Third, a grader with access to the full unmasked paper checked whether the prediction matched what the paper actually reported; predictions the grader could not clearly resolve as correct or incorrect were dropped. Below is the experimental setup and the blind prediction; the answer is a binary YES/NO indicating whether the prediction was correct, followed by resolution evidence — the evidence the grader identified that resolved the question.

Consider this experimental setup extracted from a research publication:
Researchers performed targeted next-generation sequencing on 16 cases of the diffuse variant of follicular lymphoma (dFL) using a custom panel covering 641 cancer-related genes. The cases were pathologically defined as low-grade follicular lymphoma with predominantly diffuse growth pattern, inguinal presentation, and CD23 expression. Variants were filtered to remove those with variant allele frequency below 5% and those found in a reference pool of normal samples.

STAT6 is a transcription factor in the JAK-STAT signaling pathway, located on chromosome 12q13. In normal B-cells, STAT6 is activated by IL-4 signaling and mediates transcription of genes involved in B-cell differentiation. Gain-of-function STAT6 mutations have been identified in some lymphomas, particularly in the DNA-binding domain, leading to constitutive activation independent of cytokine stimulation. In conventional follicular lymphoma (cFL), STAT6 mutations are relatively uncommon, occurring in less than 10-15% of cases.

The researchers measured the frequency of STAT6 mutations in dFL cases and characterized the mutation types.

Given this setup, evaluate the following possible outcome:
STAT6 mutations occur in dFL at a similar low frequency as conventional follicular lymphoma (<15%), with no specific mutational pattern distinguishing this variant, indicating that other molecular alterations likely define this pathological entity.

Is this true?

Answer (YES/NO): NO